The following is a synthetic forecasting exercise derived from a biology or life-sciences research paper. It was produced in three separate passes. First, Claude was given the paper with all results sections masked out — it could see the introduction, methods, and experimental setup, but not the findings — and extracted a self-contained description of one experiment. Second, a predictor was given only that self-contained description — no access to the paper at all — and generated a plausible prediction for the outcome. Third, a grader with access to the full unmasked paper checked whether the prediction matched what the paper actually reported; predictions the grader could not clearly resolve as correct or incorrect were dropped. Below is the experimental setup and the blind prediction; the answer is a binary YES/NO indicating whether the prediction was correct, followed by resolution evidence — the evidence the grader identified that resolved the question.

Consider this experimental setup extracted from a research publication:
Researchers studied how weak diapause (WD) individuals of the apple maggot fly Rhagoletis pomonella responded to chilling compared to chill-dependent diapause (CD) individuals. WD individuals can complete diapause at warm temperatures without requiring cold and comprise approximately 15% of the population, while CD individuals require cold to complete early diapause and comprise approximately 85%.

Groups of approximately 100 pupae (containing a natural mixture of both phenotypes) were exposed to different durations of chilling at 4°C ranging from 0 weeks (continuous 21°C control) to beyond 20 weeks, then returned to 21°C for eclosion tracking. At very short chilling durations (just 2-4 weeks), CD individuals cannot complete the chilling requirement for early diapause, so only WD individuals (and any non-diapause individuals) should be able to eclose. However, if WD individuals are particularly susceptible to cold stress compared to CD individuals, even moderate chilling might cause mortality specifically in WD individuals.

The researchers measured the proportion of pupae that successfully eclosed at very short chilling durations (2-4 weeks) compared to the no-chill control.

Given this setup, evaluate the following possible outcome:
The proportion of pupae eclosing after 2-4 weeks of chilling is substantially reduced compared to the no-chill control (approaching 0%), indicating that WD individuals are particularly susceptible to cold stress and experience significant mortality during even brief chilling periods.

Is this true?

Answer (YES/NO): NO